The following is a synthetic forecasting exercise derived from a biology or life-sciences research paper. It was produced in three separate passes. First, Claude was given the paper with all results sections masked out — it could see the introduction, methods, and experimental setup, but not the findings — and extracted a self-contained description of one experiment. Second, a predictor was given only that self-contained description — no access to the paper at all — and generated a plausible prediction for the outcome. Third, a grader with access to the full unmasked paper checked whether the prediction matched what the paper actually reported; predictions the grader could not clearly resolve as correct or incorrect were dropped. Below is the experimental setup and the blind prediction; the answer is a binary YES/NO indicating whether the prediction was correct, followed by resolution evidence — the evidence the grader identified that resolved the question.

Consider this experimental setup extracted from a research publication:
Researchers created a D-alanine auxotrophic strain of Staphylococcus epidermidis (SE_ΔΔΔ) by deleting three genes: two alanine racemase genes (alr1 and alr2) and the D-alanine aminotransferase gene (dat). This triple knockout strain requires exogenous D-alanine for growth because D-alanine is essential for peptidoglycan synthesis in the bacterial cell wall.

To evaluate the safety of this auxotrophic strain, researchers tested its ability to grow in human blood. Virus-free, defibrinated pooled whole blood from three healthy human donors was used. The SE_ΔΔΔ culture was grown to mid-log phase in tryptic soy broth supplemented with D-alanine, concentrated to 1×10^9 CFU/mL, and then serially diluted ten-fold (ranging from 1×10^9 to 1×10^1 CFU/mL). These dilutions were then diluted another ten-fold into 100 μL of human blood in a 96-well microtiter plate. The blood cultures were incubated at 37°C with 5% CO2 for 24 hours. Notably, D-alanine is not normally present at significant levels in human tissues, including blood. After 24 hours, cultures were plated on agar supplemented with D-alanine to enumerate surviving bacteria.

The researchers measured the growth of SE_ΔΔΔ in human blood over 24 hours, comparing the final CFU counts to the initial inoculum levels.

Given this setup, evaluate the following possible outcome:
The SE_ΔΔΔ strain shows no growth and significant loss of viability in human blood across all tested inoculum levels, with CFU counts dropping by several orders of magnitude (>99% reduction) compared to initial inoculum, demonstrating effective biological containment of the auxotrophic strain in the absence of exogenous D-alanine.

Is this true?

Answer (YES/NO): NO